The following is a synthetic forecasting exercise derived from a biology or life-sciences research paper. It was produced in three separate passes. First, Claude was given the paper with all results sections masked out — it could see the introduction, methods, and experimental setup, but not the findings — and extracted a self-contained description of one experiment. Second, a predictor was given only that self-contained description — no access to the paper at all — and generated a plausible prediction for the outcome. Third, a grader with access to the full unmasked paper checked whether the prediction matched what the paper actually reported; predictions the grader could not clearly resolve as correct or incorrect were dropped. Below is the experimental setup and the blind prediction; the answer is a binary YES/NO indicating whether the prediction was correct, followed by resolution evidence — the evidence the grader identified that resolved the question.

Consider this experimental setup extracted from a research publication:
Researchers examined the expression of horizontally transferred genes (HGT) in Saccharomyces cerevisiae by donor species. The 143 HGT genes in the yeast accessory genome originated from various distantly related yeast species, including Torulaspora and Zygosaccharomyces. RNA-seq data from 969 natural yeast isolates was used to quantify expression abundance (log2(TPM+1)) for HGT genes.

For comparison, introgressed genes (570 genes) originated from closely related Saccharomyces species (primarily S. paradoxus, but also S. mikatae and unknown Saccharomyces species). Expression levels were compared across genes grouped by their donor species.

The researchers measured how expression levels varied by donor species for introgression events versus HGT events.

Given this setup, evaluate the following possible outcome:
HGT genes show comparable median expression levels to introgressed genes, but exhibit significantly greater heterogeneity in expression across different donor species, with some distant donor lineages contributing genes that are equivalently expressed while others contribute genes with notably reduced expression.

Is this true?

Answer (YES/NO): NO